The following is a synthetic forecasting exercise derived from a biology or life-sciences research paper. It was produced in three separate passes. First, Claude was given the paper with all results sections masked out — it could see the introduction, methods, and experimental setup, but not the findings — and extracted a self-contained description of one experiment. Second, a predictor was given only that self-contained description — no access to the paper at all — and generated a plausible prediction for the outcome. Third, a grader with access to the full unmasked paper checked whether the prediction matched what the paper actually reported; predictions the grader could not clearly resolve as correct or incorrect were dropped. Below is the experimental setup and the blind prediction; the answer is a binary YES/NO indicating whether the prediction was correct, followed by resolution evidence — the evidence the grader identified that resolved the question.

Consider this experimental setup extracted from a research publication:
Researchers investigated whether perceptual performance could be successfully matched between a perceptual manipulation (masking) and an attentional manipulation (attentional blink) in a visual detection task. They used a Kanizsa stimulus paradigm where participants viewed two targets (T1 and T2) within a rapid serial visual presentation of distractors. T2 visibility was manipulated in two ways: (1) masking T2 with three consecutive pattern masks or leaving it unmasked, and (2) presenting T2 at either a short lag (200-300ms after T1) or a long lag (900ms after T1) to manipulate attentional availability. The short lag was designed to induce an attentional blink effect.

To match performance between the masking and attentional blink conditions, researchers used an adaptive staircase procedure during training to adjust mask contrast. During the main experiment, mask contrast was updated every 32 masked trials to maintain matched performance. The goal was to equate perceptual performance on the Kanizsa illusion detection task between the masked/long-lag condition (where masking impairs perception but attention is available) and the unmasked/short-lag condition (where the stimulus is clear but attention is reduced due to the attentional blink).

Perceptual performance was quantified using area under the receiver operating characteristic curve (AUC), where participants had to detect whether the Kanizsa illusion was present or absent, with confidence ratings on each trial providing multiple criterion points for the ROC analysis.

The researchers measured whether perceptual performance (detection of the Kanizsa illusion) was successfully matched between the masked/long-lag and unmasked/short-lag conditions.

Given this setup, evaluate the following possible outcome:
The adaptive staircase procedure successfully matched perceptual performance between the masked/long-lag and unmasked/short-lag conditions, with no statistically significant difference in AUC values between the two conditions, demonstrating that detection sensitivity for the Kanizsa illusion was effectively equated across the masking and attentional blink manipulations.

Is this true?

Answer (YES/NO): YES